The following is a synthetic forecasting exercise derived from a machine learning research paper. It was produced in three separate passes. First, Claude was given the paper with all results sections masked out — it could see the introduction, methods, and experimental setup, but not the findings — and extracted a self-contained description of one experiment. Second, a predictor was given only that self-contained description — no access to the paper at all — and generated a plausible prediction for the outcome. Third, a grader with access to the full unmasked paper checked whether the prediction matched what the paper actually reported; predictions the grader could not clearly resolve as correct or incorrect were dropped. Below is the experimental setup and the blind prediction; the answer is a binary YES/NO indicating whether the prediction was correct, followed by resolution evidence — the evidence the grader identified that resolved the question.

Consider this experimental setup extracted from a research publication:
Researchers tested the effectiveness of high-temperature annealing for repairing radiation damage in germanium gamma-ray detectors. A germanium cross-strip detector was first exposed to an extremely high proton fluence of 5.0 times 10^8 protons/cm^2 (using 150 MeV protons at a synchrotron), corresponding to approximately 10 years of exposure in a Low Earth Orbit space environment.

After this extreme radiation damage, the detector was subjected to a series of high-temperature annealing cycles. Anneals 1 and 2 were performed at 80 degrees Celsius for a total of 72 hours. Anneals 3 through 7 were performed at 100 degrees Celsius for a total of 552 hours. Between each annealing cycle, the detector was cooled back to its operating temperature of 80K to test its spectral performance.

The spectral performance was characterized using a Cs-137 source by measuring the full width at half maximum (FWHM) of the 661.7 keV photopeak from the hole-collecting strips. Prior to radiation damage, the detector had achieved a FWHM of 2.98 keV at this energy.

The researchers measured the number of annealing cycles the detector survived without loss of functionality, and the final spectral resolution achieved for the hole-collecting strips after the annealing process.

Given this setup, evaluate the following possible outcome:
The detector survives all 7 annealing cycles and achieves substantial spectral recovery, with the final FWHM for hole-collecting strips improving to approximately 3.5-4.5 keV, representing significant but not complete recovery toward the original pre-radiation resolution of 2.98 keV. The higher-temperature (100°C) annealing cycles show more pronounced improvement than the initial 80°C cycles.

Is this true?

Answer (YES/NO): YES